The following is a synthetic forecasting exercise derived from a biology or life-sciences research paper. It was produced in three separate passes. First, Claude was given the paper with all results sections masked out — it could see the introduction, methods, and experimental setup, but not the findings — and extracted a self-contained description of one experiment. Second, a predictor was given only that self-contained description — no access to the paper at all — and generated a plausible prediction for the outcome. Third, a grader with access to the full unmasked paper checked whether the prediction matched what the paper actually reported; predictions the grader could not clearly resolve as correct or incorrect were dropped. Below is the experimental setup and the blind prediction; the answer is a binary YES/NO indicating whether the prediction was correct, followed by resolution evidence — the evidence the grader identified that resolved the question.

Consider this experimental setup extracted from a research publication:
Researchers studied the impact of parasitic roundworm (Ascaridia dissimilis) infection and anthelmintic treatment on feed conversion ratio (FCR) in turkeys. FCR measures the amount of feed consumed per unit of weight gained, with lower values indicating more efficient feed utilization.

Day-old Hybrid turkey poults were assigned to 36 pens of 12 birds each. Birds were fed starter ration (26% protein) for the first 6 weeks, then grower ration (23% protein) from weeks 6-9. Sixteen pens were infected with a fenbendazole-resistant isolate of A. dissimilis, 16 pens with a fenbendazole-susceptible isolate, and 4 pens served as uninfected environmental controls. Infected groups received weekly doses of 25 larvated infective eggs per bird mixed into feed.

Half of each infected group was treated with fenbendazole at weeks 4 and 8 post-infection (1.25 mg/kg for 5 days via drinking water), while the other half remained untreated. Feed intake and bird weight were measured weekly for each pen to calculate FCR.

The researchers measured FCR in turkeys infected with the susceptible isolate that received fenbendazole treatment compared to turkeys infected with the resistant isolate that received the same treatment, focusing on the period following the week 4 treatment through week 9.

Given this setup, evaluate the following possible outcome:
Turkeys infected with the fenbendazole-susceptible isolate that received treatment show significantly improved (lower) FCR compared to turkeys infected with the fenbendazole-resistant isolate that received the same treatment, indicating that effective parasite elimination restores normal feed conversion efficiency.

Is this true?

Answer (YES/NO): YES